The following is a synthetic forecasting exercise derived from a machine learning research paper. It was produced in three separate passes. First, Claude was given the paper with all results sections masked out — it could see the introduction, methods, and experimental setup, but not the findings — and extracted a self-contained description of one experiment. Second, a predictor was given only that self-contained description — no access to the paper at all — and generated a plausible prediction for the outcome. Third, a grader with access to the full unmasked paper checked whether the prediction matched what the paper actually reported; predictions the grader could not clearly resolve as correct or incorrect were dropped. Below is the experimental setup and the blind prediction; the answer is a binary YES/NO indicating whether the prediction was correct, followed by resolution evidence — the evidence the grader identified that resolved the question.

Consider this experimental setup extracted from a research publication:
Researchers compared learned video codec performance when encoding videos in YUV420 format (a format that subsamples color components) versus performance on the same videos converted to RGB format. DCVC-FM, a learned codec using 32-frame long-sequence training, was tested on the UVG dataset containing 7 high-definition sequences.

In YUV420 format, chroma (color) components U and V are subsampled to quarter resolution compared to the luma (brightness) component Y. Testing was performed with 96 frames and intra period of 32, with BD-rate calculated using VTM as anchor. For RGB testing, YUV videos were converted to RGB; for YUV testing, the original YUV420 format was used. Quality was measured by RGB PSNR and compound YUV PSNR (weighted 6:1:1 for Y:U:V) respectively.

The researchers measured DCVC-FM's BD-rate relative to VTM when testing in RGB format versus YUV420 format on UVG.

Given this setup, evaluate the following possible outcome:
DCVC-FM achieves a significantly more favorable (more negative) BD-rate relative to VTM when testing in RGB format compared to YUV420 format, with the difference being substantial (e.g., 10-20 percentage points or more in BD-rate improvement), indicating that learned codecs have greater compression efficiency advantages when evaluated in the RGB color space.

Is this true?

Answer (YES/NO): NO